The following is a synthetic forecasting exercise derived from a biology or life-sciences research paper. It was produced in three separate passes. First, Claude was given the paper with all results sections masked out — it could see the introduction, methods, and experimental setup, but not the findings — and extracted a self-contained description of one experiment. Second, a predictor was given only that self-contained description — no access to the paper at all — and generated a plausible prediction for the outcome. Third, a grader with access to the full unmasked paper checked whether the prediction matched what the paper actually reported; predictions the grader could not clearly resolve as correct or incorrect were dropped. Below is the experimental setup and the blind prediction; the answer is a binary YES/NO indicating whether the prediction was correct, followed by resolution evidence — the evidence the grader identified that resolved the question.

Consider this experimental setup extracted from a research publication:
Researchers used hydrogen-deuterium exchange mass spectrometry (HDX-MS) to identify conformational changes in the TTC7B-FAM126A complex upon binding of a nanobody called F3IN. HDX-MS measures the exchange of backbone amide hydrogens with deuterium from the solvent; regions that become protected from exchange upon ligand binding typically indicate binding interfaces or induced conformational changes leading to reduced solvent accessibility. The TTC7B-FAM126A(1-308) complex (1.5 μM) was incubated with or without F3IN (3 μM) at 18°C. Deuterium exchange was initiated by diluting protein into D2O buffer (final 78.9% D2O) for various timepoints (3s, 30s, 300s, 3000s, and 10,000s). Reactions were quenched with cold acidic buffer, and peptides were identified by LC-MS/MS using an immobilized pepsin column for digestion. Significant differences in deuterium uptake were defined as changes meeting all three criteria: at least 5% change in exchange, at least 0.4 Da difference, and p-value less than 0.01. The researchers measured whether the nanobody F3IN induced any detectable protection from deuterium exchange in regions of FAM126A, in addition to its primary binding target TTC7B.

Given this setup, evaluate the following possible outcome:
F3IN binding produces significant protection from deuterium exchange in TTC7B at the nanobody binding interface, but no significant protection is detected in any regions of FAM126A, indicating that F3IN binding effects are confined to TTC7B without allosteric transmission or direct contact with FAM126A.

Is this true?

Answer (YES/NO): YES